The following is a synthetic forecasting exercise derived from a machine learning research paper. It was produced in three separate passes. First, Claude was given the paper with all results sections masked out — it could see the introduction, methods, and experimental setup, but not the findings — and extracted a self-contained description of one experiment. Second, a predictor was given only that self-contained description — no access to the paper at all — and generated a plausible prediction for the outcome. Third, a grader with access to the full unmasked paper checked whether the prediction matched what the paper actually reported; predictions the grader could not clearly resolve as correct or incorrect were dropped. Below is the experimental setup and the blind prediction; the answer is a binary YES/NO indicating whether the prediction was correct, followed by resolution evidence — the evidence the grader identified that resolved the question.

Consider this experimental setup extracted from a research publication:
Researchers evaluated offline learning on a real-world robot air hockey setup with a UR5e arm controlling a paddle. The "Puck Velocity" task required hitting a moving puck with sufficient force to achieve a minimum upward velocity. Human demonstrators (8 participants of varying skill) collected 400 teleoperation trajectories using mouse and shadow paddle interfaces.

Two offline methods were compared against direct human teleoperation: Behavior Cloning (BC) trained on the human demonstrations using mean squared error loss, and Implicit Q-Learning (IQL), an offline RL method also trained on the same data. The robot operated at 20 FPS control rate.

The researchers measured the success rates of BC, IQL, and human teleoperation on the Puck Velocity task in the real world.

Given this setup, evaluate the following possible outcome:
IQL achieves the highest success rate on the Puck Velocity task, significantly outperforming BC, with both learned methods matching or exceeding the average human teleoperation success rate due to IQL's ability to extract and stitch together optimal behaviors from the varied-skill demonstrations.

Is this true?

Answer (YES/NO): NO